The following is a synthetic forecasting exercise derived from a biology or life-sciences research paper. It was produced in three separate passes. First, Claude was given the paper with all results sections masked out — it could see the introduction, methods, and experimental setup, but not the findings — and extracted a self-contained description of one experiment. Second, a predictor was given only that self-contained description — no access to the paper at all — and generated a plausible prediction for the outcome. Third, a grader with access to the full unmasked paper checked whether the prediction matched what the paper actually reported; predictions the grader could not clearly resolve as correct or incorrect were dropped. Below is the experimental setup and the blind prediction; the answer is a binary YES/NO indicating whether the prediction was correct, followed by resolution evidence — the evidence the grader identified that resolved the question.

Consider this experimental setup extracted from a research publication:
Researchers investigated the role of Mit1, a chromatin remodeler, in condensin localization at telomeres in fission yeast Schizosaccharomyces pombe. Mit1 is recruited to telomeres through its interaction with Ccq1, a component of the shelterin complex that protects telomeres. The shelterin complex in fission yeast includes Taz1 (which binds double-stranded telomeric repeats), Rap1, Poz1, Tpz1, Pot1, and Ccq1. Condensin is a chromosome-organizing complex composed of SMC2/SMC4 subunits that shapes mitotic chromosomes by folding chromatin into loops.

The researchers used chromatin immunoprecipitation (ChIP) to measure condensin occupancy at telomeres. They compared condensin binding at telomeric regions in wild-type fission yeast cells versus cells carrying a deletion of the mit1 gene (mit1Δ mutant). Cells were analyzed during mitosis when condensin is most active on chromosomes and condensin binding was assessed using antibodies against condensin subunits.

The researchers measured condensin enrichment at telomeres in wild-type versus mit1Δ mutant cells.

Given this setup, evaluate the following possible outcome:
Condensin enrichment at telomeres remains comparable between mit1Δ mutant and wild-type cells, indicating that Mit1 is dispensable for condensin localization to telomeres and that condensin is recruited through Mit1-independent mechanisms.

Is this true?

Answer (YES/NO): NO